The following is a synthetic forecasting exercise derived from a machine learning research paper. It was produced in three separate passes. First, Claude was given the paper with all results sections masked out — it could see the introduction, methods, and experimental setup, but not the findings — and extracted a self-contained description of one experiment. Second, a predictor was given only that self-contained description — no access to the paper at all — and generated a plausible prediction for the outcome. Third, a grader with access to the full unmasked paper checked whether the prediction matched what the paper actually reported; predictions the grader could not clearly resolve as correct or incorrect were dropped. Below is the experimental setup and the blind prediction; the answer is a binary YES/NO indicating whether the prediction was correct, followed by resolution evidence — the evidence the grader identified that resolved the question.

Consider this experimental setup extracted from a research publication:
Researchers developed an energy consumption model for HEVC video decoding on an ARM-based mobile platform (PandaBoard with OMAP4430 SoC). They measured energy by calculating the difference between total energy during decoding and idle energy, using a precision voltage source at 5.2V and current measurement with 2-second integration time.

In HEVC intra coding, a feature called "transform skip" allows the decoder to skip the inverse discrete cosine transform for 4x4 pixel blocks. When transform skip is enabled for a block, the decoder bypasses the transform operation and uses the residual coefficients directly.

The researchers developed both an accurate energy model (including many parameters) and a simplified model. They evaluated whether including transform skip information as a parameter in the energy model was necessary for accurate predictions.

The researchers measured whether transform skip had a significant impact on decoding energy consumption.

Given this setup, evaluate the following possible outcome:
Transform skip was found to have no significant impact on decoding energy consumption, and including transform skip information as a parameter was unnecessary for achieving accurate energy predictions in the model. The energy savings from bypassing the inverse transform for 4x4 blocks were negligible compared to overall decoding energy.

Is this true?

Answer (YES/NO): NO